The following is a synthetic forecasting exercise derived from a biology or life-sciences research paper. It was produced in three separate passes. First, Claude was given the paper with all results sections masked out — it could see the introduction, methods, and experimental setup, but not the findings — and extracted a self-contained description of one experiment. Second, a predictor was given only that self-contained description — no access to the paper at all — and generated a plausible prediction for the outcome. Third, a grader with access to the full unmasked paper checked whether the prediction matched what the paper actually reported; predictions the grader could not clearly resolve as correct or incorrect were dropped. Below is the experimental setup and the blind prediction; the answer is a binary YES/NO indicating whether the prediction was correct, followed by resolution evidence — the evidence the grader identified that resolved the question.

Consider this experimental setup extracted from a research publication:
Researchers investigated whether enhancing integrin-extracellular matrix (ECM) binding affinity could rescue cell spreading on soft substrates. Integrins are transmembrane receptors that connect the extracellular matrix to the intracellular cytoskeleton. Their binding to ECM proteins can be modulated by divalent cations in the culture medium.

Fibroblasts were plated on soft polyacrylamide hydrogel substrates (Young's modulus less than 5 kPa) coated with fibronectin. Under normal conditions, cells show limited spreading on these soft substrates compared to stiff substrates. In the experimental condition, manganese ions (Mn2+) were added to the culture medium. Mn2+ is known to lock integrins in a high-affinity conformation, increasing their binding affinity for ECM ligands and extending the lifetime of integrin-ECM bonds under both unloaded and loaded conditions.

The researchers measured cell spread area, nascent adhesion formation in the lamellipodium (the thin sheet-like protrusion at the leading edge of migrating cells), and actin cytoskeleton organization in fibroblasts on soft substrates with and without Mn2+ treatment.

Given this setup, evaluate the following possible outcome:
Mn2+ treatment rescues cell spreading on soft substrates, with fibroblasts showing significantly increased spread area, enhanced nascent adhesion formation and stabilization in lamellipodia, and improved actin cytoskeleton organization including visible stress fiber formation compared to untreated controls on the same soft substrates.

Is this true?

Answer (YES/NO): YES